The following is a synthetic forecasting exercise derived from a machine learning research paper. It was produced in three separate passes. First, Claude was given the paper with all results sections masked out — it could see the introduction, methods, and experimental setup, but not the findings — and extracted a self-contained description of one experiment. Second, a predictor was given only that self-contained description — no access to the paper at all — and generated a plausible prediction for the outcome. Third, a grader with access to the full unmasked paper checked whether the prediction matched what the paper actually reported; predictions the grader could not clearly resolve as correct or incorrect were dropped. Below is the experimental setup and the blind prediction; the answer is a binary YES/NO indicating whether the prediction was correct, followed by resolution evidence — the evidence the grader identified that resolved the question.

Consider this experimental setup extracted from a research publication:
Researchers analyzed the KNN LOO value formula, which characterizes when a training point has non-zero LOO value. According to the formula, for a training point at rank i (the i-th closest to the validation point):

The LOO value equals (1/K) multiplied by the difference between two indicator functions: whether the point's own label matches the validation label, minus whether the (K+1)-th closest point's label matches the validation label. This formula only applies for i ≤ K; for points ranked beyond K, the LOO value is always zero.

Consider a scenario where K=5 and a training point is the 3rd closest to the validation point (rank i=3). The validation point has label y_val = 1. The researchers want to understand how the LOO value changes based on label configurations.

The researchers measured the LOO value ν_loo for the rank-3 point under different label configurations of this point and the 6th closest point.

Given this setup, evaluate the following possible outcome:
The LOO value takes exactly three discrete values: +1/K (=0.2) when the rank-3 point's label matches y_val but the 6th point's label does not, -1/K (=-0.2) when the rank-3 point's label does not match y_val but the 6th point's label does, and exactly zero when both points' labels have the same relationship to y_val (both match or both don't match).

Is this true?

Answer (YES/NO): YES